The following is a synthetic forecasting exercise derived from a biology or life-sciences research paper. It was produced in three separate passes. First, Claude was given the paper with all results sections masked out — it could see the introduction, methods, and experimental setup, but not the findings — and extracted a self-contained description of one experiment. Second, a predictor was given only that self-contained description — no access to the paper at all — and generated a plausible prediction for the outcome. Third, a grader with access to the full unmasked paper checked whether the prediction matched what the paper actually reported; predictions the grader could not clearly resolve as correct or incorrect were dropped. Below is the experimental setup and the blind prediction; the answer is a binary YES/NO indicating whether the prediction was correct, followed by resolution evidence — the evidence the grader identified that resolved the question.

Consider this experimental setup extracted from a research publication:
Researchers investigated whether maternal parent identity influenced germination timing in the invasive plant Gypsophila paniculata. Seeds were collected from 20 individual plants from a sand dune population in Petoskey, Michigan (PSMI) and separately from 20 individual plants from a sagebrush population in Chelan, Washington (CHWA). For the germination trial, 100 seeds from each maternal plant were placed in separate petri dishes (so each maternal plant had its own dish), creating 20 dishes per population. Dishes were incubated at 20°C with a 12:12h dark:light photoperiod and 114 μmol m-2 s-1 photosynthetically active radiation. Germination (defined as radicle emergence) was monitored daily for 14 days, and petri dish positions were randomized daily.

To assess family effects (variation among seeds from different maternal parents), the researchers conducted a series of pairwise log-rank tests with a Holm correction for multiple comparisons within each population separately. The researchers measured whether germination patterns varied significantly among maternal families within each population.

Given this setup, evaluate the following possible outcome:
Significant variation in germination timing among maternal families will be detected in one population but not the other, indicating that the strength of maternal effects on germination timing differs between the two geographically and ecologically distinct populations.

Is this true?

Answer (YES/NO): NO